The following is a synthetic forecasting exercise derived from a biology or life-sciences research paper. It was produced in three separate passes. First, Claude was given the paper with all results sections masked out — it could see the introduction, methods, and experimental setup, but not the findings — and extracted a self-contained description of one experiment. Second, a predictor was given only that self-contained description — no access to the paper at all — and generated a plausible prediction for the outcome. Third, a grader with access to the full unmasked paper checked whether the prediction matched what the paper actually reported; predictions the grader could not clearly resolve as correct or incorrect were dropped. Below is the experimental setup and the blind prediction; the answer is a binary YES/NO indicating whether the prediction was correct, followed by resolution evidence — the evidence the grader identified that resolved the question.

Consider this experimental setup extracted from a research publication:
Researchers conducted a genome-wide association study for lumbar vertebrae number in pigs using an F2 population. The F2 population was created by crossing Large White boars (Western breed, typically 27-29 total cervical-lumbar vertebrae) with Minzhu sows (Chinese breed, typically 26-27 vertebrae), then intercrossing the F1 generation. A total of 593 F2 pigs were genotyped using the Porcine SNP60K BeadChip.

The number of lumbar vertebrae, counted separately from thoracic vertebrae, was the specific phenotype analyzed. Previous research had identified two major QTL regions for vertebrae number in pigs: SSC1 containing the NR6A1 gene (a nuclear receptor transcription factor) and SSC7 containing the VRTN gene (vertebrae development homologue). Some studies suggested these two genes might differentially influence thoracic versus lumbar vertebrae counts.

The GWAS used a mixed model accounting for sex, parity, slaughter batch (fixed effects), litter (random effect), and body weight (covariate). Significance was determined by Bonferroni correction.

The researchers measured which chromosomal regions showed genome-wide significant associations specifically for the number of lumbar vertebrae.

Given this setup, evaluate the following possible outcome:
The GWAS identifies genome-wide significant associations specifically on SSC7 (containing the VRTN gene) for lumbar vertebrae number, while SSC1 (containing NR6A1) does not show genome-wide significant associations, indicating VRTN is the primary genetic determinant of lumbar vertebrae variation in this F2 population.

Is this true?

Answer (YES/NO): NO